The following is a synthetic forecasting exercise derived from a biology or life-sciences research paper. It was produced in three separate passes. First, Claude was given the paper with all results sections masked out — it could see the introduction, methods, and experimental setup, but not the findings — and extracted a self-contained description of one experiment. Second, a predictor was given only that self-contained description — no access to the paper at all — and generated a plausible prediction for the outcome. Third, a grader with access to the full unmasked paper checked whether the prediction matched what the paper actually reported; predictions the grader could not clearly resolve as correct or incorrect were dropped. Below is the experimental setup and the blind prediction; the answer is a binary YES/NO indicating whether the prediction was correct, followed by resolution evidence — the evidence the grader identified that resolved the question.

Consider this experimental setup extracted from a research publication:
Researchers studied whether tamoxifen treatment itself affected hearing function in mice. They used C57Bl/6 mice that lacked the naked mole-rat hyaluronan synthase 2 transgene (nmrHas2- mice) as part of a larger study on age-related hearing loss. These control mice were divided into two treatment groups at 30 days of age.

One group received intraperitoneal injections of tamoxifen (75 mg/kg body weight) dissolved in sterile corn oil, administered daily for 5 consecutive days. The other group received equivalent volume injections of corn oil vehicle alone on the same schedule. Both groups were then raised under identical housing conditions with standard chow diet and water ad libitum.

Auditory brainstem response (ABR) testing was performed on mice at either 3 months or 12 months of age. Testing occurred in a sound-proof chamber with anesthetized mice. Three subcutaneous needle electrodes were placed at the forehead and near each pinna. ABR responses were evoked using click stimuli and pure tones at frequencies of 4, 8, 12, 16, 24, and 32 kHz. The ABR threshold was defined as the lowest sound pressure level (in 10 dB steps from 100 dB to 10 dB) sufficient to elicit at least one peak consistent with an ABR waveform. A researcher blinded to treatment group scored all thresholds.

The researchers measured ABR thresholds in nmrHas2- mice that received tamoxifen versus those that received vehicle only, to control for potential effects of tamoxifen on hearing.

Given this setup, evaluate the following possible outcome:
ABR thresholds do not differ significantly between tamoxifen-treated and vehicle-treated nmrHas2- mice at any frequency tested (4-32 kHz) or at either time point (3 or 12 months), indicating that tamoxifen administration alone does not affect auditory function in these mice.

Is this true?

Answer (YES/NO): YES